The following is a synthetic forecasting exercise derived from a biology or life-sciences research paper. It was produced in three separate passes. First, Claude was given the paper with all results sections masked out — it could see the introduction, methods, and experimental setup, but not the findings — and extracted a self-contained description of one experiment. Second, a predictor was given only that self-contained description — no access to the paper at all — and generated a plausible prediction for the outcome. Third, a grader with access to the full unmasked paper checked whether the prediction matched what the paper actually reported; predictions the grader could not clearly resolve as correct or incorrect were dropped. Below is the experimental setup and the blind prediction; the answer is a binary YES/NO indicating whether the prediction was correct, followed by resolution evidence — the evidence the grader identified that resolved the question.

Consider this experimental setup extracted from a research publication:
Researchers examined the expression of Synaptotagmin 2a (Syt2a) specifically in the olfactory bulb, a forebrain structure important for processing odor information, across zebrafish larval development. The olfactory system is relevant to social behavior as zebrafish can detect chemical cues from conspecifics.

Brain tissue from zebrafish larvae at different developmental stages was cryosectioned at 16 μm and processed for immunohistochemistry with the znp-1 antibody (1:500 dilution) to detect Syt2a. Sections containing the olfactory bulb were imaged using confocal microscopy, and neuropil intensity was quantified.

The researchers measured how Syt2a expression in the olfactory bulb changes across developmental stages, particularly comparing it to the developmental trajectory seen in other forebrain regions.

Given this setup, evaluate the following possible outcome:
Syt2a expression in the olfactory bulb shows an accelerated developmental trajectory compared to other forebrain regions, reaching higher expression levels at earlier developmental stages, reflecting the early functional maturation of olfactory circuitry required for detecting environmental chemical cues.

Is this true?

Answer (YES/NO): NO